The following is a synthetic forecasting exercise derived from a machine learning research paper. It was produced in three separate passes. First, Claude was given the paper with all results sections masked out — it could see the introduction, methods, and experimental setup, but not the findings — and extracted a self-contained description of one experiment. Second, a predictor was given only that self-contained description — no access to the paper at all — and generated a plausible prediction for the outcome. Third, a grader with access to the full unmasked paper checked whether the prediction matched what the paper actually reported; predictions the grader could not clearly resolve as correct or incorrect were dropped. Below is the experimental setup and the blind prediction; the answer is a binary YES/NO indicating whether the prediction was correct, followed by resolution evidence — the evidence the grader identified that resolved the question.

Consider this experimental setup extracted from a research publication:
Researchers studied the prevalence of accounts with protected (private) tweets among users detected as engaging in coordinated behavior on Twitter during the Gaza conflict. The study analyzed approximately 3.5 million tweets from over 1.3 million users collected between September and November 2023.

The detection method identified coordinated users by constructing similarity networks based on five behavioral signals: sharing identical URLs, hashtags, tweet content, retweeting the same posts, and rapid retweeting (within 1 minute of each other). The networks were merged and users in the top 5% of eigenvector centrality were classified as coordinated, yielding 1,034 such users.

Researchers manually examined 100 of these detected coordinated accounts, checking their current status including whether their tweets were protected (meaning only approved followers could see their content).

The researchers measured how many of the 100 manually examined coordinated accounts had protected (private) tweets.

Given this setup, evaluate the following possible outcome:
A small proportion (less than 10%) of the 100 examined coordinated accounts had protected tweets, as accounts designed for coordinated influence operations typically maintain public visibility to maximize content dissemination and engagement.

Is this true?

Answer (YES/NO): YES